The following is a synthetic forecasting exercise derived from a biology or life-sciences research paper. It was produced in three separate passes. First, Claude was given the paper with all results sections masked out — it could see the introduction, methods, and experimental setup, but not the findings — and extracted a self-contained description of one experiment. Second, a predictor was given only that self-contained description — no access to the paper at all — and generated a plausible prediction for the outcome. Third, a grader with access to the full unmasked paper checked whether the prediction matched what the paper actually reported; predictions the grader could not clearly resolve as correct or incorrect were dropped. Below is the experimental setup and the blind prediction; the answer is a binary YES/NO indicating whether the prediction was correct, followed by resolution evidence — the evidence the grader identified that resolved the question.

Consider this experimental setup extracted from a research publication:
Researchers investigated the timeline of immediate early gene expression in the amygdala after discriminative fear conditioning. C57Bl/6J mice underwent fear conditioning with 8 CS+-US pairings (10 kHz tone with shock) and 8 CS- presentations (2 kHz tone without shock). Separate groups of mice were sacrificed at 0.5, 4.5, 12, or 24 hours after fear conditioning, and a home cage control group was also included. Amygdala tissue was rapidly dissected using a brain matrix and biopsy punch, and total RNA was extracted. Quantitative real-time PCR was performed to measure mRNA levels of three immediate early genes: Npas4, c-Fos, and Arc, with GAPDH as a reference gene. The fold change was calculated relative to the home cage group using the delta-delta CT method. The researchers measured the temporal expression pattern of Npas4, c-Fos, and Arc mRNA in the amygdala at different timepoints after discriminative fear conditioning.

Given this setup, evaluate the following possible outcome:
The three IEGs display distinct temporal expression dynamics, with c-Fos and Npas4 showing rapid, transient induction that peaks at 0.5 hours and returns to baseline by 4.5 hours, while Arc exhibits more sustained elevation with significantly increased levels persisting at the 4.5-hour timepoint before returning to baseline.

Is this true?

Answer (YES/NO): NO